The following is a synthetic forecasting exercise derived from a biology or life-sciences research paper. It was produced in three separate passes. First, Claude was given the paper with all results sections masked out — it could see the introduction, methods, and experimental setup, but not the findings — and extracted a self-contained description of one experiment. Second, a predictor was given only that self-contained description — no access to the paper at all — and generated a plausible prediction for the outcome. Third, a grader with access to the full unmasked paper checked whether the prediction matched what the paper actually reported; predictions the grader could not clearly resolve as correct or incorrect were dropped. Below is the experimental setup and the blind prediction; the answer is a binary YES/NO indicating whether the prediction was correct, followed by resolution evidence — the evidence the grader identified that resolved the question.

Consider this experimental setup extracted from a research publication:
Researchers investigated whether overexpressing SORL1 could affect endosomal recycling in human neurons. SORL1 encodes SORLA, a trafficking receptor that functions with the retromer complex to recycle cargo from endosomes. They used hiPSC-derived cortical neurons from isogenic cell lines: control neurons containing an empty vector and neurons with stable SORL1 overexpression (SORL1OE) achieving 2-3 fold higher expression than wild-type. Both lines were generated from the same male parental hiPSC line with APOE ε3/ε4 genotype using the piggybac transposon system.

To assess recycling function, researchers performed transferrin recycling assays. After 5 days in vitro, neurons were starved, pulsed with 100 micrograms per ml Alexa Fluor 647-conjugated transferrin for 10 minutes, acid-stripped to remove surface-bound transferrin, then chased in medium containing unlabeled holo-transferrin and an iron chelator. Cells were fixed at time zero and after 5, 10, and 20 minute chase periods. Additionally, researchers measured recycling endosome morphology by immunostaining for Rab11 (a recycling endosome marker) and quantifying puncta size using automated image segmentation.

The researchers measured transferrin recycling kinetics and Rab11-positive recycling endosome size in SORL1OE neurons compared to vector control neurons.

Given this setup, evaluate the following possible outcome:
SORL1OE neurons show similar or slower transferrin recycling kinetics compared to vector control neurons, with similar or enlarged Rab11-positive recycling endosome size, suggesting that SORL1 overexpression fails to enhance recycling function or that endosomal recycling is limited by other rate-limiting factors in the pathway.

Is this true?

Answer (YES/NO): NO